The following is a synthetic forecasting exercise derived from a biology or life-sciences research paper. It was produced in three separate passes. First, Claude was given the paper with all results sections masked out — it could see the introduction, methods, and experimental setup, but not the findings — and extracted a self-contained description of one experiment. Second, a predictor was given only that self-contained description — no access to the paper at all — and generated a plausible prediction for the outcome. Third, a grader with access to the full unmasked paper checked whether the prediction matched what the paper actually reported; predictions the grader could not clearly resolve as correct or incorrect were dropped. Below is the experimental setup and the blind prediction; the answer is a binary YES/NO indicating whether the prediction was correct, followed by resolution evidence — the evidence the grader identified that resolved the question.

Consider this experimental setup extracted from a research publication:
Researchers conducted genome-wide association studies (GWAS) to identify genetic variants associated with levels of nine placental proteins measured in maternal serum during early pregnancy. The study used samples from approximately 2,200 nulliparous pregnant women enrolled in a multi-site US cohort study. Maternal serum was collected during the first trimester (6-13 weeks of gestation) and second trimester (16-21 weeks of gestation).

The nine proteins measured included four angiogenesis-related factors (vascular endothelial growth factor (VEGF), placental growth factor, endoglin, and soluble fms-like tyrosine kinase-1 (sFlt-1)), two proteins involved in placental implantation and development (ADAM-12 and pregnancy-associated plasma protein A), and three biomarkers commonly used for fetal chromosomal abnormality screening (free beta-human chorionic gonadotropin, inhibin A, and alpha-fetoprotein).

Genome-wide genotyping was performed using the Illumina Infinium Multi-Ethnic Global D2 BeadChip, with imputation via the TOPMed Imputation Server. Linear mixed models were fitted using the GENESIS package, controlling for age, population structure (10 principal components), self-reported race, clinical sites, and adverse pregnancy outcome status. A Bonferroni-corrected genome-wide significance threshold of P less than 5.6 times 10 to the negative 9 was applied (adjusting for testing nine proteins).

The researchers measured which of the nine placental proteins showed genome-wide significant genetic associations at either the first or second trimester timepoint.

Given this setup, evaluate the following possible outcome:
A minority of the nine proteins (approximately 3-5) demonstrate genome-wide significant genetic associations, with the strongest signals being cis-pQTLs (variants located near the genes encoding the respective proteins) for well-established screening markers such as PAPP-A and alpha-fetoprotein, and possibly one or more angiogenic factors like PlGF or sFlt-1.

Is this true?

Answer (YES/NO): NO